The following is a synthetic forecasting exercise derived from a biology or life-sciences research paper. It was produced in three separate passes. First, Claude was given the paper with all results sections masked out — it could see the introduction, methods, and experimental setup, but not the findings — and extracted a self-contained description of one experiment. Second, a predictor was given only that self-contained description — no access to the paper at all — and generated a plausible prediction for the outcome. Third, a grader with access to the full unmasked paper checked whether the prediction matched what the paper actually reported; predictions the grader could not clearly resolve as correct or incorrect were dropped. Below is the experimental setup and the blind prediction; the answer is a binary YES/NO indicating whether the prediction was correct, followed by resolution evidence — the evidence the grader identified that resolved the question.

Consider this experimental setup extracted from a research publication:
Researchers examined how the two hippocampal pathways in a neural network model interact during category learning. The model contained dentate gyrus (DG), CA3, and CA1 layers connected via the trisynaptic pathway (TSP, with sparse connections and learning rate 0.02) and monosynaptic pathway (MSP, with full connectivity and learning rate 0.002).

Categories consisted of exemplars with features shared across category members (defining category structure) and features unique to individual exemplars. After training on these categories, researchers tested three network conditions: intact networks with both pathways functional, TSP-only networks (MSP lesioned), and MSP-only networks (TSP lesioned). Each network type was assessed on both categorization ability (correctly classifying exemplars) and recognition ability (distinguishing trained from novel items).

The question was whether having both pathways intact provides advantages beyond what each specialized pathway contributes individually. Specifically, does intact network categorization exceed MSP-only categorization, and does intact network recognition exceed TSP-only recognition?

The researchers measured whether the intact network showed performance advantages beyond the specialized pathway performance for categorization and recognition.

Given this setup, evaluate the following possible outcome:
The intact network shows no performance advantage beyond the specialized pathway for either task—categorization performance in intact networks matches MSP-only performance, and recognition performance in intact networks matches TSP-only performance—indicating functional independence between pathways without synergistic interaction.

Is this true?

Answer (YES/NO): NO